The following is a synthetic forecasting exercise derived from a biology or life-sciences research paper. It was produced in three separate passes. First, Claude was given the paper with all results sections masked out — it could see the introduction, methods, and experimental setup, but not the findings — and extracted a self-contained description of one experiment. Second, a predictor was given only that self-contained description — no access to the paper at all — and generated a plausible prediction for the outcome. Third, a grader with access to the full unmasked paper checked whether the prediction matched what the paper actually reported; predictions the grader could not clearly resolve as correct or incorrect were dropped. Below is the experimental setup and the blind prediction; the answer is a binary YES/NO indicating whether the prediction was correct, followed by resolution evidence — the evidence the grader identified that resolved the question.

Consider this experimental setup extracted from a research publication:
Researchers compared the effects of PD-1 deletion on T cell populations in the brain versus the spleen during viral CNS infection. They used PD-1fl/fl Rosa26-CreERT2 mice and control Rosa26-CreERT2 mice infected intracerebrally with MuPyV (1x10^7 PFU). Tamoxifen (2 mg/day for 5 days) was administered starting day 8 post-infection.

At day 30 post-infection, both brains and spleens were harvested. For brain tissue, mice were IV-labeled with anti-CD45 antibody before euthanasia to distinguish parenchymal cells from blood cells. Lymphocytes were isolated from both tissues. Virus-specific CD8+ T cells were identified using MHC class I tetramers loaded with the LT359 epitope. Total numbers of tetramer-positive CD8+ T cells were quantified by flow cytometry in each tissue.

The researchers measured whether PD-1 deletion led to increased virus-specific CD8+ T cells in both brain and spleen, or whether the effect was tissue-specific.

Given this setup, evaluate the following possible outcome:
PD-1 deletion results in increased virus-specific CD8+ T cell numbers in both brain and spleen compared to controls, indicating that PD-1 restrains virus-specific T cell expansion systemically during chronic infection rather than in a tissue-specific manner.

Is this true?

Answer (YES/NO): NO